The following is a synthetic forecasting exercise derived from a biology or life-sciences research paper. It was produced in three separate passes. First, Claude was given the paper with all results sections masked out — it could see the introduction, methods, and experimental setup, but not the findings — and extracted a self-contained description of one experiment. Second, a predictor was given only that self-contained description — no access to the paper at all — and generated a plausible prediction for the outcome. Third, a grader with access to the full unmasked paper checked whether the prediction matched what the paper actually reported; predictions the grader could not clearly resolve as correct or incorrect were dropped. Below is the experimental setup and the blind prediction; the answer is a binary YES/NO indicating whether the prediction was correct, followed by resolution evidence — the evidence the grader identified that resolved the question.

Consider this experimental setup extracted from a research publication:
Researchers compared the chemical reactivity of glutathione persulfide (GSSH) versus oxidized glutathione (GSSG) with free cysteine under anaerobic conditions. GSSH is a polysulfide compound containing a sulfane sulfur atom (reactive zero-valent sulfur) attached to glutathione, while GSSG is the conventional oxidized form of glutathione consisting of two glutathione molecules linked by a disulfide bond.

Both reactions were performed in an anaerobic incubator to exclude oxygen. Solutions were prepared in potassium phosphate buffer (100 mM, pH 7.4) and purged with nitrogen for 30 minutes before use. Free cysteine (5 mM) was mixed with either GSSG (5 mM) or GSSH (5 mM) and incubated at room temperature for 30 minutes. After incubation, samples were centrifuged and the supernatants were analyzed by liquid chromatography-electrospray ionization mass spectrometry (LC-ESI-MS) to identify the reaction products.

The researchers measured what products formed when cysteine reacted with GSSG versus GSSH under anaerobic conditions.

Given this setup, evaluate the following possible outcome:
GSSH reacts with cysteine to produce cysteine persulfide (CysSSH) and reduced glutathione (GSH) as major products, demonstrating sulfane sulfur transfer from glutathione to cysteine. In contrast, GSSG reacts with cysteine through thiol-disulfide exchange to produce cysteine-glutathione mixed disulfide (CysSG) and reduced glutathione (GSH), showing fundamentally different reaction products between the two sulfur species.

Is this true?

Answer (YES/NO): NO